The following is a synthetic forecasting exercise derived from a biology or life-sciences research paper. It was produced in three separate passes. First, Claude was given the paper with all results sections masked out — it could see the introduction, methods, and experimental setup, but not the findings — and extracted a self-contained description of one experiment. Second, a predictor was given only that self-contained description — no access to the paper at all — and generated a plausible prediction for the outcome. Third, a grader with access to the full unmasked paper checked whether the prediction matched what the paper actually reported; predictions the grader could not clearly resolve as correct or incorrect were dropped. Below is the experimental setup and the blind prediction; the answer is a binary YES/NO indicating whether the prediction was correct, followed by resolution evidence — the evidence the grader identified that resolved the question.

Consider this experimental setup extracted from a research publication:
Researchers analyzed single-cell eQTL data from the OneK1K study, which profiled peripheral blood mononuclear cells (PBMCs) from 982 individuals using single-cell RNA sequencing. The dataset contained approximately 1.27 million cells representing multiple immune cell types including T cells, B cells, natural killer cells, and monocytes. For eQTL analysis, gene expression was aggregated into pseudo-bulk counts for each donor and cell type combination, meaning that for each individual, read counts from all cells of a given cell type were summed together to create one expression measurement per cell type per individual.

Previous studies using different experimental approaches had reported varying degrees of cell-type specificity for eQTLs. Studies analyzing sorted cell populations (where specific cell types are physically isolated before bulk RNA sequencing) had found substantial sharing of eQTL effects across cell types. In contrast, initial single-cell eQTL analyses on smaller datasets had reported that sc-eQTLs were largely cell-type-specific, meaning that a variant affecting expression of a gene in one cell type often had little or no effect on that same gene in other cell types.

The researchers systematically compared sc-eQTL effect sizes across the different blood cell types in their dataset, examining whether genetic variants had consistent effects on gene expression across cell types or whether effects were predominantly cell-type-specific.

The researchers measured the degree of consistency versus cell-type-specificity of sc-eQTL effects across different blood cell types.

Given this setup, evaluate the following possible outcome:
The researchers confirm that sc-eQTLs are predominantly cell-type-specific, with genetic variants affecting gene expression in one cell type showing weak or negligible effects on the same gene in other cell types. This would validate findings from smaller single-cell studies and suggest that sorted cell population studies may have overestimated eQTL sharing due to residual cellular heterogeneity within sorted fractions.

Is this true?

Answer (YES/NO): NO